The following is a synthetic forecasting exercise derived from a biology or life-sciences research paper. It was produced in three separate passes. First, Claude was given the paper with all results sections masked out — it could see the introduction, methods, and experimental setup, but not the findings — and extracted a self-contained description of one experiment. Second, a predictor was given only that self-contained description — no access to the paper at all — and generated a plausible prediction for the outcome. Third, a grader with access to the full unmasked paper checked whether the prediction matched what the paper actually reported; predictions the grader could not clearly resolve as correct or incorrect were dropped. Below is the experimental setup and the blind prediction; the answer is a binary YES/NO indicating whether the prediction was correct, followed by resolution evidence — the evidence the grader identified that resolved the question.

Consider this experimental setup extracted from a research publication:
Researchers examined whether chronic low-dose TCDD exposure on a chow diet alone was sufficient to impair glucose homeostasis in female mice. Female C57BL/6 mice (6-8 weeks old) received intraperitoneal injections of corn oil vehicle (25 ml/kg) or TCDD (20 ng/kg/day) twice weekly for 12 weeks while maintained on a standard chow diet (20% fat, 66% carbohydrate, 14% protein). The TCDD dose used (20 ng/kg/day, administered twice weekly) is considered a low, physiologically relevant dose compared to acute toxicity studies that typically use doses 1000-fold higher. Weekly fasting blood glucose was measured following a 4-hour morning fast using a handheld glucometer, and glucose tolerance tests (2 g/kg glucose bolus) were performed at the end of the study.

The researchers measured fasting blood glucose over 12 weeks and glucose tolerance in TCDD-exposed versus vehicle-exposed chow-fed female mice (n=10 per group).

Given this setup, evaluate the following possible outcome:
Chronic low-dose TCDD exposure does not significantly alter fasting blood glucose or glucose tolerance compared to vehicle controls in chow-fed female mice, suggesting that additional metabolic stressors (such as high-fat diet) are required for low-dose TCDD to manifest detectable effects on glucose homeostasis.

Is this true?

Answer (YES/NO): YES